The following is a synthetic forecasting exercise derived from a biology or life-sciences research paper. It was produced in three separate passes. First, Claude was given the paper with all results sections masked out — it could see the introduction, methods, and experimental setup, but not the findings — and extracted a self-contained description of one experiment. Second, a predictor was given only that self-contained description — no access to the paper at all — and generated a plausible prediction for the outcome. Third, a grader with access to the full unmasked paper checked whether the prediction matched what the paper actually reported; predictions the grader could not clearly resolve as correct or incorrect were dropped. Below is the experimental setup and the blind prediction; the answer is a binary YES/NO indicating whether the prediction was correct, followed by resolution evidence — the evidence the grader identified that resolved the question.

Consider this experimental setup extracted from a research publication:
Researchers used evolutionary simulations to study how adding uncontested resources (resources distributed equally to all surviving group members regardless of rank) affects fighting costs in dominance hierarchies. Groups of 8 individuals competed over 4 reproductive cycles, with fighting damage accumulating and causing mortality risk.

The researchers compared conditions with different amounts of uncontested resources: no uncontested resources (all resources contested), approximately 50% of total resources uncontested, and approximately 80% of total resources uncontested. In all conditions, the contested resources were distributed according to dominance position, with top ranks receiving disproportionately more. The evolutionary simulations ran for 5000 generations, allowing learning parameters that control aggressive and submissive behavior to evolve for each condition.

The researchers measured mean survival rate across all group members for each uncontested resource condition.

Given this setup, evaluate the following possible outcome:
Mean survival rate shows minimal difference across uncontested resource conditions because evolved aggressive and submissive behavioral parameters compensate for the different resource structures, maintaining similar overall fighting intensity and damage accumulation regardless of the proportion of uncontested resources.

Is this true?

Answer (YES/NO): NO